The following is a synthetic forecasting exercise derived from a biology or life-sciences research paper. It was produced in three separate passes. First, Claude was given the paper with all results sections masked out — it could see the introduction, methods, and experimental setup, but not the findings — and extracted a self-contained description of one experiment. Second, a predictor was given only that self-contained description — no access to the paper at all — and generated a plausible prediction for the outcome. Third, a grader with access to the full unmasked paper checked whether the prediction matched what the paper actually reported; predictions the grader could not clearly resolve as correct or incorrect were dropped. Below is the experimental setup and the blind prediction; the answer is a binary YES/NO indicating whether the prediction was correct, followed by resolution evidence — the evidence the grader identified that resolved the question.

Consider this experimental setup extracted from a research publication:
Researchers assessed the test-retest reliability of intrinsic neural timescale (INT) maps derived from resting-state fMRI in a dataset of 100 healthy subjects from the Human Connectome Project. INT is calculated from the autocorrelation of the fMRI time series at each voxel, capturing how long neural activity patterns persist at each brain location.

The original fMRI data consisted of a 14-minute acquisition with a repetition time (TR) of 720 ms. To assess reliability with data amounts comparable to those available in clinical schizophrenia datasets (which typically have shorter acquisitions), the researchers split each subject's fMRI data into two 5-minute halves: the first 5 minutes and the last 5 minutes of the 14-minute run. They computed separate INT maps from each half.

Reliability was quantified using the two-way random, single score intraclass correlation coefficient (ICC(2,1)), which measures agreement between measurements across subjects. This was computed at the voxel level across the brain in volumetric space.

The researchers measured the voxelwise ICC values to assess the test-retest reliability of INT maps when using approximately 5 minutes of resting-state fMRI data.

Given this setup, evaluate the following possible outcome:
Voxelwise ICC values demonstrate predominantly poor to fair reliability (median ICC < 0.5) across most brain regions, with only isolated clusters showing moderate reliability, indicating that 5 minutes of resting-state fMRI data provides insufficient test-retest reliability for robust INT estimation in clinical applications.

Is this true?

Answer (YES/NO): NO